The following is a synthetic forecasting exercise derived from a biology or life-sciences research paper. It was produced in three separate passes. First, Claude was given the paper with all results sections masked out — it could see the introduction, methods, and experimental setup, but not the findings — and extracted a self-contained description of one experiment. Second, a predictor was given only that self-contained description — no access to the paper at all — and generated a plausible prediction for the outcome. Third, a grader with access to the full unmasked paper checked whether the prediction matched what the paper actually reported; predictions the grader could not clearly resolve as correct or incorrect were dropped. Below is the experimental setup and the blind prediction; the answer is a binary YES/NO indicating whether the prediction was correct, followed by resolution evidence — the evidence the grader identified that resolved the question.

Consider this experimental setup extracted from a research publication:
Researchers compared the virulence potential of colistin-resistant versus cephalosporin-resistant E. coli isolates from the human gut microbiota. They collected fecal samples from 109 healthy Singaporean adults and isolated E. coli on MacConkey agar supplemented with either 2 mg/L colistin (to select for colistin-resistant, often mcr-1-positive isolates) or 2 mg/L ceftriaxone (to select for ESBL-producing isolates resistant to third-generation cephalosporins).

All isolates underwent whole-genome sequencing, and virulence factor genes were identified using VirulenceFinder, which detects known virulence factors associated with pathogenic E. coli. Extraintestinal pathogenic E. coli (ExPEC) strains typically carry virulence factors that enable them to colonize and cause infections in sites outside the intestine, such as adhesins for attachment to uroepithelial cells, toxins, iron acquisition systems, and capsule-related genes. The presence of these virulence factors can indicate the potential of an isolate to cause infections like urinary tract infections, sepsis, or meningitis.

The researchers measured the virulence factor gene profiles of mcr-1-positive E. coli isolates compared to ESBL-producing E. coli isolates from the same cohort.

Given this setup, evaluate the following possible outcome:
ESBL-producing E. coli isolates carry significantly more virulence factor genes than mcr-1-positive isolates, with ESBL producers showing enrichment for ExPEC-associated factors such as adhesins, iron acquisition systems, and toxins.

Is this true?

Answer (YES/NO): YES